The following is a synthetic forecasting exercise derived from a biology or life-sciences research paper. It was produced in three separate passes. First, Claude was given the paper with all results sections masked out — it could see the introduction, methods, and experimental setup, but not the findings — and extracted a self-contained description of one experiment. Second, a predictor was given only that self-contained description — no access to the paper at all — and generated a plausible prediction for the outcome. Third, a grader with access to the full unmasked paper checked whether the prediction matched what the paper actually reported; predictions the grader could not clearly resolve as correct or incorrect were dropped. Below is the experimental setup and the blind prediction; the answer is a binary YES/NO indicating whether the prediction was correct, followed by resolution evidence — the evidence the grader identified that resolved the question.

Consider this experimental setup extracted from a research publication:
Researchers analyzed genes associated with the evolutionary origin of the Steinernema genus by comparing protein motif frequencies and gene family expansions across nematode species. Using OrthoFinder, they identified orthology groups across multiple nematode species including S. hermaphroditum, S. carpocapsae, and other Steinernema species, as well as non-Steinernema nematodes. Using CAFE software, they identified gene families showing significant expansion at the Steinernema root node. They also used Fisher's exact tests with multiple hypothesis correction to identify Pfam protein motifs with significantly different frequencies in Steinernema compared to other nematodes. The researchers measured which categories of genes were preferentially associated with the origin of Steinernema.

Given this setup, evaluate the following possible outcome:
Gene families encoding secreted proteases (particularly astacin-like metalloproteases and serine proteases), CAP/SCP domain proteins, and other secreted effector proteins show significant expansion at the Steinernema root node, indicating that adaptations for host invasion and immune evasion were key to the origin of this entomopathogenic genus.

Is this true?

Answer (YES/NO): NO